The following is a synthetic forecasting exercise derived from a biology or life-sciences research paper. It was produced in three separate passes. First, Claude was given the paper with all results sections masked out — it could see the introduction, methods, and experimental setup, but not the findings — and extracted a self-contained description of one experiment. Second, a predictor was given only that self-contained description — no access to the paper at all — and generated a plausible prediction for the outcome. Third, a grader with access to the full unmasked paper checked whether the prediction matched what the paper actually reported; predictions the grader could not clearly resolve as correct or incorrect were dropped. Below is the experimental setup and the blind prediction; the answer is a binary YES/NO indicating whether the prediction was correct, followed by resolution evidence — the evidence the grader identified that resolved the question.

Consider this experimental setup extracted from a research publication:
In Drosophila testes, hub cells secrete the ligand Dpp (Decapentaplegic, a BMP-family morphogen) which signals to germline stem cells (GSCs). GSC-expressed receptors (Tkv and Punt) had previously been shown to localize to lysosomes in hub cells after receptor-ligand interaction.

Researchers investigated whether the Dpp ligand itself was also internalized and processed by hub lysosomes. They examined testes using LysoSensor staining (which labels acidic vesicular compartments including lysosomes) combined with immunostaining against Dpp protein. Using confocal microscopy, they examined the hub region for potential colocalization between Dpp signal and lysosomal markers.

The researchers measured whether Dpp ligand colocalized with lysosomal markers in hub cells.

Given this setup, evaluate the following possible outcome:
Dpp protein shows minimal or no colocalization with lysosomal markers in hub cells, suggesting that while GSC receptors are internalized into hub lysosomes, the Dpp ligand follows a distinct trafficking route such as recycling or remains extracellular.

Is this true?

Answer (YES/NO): NO